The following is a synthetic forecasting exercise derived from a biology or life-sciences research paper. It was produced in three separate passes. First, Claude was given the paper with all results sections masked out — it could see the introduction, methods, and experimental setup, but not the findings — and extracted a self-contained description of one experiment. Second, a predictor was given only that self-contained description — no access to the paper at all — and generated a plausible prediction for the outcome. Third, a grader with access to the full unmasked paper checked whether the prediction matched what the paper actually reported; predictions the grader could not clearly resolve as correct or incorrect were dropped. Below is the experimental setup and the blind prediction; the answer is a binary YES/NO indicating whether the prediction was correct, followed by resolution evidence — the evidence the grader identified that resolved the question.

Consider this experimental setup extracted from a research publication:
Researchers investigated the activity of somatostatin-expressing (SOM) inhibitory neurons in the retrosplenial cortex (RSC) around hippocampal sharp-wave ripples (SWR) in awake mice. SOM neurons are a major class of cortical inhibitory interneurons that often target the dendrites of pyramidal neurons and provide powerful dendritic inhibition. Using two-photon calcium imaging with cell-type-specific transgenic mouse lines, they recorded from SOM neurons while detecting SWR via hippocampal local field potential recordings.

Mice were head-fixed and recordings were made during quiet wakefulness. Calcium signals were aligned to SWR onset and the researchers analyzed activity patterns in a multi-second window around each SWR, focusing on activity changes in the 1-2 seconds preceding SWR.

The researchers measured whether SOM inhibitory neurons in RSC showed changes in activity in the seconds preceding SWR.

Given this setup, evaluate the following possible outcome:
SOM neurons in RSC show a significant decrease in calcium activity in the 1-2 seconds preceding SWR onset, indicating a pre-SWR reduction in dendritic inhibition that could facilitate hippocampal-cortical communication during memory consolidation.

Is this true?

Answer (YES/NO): YES